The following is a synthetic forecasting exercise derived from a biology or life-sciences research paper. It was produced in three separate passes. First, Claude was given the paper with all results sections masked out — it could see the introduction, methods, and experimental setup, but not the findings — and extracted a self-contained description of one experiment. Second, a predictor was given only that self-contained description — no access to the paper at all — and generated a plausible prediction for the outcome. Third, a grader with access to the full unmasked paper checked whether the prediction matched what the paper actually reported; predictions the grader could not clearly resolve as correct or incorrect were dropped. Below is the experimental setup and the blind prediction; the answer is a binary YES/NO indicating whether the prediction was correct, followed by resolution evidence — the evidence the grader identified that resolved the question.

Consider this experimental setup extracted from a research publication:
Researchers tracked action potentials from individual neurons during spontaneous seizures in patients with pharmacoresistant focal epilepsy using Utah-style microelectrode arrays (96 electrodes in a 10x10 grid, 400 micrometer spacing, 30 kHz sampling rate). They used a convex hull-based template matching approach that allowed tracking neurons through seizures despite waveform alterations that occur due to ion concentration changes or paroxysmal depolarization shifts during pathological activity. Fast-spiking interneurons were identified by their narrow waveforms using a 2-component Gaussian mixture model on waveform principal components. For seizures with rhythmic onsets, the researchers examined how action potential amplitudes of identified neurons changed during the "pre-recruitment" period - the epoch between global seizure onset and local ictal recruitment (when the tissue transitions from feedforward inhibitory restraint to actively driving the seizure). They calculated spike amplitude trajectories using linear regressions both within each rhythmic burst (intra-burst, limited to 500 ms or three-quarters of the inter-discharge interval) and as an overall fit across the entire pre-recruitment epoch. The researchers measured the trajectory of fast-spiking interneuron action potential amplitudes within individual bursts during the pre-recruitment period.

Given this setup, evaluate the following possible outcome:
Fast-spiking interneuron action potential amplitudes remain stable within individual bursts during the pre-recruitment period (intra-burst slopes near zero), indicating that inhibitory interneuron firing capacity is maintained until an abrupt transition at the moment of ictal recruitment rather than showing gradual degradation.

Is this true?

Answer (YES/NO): NO